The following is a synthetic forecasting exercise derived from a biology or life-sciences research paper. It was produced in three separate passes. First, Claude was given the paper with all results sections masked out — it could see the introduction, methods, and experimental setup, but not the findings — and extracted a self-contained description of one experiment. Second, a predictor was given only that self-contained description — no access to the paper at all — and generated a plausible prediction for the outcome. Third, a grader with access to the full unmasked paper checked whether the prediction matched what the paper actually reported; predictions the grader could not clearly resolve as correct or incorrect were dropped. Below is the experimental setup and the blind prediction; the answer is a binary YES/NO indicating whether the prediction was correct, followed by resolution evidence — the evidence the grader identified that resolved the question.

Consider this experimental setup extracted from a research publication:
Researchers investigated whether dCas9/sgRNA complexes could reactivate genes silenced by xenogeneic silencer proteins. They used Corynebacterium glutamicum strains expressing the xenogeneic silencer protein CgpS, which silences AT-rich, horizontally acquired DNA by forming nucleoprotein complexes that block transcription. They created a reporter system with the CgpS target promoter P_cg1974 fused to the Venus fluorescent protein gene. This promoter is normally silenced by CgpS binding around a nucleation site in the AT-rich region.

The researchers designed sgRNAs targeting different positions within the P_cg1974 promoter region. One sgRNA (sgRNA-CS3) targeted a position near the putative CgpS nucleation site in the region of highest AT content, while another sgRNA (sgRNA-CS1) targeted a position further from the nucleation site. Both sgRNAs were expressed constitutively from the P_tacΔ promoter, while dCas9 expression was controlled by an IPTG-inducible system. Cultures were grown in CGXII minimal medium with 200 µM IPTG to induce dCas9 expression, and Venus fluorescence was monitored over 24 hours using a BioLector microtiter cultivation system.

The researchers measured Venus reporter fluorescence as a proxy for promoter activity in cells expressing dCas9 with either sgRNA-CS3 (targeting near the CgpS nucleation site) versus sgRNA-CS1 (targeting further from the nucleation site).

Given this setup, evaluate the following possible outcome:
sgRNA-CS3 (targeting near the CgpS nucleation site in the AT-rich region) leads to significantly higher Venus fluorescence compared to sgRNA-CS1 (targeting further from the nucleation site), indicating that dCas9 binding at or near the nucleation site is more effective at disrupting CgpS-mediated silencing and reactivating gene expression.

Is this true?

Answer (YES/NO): YES